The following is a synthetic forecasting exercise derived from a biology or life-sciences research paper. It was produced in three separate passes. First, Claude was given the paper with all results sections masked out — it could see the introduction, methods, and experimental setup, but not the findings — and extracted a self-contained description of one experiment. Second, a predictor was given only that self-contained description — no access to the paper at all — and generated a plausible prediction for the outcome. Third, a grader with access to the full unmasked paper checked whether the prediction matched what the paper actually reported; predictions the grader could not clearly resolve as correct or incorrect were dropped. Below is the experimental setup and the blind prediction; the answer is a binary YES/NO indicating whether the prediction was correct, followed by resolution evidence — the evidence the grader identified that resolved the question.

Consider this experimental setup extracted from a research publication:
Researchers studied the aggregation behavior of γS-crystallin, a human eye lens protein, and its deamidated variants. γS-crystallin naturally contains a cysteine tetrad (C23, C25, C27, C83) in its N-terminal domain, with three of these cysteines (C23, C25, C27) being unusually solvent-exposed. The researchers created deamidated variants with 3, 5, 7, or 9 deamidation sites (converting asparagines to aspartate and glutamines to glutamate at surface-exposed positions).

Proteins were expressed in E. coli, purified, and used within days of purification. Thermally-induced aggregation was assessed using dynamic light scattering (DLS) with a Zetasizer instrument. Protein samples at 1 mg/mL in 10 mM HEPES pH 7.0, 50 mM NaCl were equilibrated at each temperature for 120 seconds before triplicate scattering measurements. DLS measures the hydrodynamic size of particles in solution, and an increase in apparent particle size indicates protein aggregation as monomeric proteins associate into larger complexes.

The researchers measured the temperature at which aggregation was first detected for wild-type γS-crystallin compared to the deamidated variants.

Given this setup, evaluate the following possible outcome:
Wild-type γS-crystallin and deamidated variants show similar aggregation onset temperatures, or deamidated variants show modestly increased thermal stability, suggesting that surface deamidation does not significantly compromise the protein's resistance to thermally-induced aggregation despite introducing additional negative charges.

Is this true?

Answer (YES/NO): NO